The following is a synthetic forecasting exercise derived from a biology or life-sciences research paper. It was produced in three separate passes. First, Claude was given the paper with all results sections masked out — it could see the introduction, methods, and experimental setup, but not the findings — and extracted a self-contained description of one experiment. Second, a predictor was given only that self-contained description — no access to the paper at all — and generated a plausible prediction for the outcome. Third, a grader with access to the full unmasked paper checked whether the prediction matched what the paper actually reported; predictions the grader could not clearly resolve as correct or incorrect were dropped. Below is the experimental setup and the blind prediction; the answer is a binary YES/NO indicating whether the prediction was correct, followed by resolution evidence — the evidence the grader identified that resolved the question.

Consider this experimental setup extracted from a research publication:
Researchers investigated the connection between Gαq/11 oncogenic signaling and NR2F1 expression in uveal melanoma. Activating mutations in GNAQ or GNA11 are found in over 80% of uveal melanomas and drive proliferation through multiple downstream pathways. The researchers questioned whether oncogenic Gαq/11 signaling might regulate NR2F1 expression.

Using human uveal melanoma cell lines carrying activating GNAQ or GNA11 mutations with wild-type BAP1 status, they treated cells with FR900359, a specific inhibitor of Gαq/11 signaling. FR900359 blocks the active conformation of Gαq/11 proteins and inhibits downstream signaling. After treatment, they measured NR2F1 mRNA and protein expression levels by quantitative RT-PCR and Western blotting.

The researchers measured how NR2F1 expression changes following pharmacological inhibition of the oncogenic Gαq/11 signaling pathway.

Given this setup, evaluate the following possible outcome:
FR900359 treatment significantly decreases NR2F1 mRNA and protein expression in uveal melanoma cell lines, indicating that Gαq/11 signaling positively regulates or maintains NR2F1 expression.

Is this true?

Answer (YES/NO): NO